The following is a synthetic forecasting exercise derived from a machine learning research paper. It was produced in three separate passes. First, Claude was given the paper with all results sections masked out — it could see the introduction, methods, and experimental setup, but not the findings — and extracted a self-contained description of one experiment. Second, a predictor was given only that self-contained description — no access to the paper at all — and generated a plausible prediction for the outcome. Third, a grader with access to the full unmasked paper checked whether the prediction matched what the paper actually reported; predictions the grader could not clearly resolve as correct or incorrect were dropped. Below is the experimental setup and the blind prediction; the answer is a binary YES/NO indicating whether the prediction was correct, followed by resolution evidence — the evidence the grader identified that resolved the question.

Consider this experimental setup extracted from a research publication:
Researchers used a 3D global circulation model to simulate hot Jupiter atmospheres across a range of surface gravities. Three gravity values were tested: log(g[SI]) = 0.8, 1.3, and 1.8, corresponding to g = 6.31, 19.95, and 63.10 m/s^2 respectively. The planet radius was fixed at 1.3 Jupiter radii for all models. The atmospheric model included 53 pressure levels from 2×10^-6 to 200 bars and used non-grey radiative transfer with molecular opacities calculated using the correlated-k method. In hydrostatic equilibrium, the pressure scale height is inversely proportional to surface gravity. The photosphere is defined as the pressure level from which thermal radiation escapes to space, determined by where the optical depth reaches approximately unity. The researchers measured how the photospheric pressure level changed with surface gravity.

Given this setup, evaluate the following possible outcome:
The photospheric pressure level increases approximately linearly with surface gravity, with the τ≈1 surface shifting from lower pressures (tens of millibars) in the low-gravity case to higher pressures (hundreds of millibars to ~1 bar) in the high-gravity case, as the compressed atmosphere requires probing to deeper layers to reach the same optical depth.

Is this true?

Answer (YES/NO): NO